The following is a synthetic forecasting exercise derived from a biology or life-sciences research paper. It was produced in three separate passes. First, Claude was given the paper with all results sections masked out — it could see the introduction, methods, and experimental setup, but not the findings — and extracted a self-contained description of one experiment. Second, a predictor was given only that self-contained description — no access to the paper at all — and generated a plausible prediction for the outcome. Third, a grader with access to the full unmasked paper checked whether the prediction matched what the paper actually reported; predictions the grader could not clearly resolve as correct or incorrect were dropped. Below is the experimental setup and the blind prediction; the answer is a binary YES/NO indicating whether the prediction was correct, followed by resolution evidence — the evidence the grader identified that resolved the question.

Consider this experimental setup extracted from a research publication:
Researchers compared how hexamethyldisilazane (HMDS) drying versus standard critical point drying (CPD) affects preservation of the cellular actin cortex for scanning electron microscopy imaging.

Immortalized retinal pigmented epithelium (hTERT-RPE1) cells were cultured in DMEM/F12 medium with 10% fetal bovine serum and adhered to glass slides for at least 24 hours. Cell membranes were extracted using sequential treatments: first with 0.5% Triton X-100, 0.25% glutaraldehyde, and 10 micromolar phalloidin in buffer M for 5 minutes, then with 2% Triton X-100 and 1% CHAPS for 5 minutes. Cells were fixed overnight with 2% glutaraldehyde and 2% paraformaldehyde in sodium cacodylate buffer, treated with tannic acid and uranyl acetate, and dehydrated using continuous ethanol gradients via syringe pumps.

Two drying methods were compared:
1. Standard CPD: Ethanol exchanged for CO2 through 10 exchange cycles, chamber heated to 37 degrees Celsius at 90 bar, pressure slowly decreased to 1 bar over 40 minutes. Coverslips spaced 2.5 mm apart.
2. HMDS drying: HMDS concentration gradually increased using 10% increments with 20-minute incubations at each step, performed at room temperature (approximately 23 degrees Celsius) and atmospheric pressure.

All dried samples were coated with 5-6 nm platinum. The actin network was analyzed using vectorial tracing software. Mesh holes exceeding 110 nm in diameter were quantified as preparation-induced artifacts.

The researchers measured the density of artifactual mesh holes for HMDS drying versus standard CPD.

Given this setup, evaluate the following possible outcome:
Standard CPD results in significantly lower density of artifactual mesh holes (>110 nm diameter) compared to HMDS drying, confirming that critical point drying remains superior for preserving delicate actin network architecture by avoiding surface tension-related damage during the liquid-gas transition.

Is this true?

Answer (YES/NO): NO